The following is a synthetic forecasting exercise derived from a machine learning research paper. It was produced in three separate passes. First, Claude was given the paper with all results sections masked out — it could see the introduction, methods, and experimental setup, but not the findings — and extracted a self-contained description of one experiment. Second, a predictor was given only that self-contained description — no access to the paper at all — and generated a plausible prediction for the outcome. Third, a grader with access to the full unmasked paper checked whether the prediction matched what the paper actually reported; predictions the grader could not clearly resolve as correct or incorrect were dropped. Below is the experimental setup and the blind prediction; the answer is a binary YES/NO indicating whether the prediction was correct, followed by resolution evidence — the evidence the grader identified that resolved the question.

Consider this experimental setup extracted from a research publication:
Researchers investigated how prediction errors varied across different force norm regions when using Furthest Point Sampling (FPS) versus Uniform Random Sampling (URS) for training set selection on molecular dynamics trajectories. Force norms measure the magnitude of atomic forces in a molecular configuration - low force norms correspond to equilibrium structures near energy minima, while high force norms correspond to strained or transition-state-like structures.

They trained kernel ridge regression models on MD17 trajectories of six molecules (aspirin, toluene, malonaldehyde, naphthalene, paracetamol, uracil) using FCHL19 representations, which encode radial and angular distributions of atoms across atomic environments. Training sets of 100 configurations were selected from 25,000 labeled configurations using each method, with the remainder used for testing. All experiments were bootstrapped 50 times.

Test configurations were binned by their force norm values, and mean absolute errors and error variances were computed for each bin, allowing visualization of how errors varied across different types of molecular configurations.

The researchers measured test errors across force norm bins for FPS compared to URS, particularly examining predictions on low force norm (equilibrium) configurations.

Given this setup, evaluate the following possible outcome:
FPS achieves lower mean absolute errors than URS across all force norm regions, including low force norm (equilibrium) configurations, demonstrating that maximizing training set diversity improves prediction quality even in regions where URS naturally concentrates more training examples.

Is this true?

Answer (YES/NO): NO